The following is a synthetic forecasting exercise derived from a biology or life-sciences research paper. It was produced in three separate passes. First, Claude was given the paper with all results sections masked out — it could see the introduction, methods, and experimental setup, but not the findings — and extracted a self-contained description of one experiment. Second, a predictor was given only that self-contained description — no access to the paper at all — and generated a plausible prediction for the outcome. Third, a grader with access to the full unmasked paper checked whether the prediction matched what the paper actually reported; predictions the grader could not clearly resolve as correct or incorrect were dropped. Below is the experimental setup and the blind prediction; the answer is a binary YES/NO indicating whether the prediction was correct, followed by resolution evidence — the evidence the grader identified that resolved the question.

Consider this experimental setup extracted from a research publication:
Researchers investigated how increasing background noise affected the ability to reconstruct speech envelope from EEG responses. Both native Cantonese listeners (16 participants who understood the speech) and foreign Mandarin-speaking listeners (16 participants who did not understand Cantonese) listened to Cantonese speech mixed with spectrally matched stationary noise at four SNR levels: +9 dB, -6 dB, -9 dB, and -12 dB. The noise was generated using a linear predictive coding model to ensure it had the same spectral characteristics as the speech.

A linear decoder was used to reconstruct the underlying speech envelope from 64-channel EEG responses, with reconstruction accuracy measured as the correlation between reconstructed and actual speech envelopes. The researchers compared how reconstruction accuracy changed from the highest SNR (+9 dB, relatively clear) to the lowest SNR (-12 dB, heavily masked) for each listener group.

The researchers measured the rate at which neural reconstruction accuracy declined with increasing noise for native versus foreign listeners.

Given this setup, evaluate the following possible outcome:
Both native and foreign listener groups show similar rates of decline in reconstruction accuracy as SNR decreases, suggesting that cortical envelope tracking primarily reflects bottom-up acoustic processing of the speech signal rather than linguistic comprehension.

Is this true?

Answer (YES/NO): NO